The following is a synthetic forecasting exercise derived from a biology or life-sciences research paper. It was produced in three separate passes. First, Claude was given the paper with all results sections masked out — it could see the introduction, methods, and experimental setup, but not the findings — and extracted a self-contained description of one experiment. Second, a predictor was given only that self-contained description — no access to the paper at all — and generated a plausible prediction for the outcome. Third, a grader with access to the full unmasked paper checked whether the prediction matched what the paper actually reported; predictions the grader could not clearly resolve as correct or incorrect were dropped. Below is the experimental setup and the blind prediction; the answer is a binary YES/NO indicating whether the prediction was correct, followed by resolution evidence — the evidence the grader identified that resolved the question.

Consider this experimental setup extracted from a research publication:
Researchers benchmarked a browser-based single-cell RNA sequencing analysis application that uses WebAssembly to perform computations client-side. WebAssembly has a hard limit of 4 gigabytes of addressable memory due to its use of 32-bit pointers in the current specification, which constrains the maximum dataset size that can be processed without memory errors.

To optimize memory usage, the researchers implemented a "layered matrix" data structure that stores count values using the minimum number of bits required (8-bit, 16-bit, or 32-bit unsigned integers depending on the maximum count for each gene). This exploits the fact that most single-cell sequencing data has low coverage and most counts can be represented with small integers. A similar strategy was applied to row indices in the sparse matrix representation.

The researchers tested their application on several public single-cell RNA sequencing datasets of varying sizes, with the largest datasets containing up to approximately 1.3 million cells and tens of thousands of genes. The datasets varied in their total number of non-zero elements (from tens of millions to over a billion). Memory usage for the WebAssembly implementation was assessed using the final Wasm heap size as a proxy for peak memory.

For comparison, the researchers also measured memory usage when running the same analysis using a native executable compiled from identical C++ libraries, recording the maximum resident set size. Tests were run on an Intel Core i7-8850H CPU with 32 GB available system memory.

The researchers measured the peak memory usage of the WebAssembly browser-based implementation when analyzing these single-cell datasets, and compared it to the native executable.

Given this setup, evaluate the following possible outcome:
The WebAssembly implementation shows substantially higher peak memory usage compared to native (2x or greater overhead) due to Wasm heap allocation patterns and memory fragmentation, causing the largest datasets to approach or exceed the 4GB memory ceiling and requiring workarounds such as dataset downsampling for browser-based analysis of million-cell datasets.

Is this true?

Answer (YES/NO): NO